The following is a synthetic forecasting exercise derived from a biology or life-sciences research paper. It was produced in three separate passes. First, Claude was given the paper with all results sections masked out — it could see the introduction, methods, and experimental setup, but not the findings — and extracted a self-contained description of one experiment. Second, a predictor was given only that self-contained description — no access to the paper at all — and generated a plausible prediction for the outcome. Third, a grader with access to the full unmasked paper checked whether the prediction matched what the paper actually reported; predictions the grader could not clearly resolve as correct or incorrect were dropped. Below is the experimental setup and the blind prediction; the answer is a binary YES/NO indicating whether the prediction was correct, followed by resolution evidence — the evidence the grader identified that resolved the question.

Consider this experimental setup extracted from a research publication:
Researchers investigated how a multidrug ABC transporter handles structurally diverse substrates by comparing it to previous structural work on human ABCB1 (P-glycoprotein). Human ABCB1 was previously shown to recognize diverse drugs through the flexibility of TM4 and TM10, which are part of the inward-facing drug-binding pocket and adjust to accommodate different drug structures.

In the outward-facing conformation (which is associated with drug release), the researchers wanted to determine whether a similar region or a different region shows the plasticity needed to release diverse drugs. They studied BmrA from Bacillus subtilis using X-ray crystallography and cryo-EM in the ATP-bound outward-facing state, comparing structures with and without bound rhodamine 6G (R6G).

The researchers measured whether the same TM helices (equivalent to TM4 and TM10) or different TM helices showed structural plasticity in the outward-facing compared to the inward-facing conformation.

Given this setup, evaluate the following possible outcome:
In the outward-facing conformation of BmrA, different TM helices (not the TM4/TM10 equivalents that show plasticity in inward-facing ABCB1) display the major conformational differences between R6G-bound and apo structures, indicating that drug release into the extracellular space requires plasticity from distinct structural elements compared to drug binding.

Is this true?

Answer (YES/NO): YES